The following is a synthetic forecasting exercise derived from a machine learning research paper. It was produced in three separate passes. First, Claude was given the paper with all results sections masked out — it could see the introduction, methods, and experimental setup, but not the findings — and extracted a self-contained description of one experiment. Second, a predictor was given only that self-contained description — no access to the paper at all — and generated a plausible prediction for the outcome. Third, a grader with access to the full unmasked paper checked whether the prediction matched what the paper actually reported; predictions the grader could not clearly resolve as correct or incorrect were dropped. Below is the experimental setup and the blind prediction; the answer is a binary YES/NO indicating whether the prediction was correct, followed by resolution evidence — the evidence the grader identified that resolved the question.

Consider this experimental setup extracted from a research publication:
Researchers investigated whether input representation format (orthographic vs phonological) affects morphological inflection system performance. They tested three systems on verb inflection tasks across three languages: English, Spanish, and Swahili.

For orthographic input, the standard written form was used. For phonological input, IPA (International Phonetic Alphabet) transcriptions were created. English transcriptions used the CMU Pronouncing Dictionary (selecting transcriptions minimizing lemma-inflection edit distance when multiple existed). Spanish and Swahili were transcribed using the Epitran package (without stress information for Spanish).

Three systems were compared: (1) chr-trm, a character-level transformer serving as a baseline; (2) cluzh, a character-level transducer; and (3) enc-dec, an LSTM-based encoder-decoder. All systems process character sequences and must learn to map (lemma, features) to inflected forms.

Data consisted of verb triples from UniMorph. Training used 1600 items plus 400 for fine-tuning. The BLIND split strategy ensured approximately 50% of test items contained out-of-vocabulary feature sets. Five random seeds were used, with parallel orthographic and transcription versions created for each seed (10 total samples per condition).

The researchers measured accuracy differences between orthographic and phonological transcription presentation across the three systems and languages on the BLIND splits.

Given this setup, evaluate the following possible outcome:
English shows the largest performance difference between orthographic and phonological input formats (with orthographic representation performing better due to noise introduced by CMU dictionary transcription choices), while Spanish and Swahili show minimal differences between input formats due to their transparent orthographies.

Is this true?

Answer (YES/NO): NO